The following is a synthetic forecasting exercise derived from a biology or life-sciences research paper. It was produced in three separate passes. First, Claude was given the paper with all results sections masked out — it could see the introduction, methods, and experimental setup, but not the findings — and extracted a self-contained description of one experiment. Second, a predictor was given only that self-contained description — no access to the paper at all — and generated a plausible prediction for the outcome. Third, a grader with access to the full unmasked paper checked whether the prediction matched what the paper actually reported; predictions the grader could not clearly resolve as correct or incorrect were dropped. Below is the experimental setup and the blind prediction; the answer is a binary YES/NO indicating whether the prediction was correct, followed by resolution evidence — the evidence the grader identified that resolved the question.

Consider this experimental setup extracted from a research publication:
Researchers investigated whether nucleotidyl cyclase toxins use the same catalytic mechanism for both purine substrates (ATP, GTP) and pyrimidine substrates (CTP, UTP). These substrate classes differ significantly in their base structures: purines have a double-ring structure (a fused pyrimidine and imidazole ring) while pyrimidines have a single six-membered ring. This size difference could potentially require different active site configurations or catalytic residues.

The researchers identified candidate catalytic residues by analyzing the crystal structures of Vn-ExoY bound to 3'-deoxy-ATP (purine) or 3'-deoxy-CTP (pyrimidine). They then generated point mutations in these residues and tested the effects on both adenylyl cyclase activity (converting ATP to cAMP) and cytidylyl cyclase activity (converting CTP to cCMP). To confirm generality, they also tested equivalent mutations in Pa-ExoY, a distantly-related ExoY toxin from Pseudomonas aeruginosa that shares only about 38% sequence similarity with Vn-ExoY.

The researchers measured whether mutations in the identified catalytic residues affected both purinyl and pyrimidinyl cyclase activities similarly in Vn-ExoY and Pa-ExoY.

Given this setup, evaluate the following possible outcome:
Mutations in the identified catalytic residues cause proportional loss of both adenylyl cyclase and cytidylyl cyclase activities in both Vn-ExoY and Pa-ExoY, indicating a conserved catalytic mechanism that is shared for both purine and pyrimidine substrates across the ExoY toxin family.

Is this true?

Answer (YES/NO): NO